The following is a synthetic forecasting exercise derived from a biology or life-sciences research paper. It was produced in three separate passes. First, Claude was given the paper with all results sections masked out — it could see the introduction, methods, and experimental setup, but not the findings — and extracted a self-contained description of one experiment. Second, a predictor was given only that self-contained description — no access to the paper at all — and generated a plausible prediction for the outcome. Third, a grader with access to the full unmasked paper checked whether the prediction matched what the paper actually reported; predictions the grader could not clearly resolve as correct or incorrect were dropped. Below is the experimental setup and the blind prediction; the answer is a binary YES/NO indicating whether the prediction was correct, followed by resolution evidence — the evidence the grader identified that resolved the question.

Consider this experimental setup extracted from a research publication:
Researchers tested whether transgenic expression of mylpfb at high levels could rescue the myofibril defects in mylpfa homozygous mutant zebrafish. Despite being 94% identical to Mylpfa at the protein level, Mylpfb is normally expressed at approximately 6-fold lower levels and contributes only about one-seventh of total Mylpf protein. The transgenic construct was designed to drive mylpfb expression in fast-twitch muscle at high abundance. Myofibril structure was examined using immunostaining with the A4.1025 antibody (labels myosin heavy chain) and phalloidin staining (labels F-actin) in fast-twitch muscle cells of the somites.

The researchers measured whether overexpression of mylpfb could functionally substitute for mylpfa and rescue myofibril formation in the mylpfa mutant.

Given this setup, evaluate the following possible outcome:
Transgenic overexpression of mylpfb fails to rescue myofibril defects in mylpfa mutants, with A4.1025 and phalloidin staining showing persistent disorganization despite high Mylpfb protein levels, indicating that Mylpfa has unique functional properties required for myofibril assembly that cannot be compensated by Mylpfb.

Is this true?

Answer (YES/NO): NO